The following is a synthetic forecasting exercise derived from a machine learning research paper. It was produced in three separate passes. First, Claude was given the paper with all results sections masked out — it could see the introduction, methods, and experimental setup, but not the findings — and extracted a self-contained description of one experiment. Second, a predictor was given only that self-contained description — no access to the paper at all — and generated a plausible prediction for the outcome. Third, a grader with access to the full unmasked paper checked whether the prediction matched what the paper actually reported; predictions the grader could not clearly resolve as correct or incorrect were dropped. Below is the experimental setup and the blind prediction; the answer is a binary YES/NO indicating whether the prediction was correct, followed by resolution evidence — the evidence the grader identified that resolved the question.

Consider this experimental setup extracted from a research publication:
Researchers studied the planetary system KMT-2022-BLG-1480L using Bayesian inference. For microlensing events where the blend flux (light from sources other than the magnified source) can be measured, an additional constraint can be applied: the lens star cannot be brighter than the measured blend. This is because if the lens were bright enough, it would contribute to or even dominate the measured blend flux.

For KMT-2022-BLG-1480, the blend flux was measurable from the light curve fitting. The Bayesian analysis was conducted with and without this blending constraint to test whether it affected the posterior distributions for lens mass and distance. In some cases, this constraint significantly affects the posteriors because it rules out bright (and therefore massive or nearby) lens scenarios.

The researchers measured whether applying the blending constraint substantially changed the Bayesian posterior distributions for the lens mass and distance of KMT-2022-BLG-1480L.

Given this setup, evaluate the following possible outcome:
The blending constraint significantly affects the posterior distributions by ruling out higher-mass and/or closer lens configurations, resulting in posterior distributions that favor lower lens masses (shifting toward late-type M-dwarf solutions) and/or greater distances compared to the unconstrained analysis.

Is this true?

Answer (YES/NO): NO